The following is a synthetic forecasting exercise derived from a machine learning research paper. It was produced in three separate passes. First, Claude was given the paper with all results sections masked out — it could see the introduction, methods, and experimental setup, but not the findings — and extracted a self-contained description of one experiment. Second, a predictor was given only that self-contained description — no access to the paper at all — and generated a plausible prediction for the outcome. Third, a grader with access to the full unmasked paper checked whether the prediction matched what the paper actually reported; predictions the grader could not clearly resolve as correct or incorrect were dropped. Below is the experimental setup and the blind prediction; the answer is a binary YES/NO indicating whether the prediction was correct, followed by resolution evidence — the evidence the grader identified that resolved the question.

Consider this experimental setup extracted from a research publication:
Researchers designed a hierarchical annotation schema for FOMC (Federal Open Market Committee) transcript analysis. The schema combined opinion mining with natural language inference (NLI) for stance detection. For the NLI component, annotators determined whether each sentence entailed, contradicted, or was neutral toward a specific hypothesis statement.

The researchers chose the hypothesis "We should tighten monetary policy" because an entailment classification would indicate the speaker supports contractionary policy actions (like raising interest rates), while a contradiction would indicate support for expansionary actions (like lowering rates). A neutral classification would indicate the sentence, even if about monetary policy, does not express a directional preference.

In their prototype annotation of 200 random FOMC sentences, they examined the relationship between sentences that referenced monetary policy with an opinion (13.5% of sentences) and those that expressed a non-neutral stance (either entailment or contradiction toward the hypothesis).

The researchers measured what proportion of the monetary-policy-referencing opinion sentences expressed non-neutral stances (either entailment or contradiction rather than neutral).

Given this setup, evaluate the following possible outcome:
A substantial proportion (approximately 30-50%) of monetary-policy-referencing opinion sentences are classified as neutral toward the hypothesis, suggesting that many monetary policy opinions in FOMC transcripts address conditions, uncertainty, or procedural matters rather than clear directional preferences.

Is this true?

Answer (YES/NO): YES